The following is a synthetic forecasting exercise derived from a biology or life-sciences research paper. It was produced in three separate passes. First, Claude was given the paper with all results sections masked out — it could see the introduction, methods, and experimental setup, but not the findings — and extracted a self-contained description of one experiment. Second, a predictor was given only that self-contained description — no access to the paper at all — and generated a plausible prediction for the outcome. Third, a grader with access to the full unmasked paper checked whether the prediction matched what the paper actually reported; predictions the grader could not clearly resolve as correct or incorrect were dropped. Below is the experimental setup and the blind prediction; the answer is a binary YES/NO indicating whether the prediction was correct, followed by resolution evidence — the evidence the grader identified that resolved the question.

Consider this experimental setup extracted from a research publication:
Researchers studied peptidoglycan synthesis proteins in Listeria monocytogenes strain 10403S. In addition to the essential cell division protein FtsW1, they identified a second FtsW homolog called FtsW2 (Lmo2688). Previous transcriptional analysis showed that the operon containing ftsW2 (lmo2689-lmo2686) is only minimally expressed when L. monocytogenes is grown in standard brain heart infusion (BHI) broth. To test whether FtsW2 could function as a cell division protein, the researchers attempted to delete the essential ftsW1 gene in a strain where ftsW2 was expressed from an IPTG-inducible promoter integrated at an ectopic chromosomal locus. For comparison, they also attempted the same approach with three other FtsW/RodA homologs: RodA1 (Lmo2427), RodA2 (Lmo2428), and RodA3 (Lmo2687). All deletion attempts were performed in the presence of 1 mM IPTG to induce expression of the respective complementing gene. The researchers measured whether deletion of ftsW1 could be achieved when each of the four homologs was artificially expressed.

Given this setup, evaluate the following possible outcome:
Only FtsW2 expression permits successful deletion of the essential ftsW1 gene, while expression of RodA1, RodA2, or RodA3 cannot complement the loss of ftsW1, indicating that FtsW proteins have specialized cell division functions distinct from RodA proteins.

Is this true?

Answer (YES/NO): YES